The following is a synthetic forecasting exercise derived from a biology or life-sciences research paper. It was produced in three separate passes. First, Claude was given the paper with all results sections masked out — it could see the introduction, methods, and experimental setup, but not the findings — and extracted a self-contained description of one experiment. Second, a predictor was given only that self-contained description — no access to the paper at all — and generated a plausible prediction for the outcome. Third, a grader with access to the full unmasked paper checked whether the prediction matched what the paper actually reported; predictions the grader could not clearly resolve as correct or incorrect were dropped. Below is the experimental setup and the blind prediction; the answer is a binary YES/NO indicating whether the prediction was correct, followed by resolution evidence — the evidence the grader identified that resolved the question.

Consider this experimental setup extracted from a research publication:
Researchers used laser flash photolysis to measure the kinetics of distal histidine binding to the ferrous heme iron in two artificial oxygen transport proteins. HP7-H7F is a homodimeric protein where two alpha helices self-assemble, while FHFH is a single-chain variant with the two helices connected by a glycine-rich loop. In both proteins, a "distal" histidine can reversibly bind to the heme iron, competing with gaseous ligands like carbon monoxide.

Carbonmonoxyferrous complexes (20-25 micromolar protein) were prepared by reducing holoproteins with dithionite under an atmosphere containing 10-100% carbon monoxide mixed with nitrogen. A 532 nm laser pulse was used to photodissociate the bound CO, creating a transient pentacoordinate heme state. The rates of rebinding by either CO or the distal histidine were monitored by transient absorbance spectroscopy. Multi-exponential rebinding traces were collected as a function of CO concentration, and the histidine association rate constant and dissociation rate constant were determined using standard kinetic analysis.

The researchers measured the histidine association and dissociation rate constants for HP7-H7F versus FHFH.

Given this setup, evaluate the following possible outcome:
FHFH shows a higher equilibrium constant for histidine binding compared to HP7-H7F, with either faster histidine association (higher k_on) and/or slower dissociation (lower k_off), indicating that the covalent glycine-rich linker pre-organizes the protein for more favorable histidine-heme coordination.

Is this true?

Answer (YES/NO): NO